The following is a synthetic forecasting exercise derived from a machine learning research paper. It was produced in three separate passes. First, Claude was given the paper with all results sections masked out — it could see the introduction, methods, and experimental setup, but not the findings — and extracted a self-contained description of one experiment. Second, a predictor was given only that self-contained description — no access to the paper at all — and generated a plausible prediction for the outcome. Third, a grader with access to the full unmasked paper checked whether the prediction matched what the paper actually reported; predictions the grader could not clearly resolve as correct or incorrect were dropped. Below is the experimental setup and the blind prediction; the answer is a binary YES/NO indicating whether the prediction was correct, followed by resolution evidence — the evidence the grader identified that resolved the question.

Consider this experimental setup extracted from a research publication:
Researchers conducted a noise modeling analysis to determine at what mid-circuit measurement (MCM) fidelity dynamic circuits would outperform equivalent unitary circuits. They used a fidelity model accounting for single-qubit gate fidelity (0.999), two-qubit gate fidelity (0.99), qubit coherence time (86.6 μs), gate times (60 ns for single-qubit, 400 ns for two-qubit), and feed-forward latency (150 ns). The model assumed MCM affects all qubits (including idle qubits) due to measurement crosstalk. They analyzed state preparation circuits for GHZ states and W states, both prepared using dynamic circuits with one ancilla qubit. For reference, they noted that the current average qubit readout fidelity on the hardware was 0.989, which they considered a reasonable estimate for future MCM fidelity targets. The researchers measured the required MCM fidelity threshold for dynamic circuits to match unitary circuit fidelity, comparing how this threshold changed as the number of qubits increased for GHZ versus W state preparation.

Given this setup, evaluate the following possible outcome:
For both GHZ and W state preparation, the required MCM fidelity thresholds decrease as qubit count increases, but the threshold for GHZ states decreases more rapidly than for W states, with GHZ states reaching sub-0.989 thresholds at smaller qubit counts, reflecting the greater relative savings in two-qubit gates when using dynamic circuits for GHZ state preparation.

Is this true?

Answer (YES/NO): NO